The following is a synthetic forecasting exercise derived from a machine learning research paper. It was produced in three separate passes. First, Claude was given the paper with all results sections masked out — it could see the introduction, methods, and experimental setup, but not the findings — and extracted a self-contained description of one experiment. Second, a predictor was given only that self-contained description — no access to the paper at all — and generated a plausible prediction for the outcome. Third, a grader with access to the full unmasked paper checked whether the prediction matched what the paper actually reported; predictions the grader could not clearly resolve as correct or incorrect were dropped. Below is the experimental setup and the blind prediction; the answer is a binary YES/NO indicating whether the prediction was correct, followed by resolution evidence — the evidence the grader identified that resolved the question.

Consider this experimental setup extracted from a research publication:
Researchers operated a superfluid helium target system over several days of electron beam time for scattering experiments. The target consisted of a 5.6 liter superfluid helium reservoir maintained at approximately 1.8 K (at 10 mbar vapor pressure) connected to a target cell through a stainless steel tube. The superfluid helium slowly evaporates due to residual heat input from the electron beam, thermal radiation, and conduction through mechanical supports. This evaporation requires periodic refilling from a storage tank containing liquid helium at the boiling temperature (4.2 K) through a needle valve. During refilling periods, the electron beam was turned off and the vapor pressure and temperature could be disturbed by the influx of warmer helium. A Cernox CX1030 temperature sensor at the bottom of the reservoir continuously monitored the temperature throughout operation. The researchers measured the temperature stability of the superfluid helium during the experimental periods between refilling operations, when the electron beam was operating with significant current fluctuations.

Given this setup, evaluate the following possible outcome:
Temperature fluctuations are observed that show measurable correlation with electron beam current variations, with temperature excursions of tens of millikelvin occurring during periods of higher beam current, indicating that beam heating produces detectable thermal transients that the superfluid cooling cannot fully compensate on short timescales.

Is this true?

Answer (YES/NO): NO